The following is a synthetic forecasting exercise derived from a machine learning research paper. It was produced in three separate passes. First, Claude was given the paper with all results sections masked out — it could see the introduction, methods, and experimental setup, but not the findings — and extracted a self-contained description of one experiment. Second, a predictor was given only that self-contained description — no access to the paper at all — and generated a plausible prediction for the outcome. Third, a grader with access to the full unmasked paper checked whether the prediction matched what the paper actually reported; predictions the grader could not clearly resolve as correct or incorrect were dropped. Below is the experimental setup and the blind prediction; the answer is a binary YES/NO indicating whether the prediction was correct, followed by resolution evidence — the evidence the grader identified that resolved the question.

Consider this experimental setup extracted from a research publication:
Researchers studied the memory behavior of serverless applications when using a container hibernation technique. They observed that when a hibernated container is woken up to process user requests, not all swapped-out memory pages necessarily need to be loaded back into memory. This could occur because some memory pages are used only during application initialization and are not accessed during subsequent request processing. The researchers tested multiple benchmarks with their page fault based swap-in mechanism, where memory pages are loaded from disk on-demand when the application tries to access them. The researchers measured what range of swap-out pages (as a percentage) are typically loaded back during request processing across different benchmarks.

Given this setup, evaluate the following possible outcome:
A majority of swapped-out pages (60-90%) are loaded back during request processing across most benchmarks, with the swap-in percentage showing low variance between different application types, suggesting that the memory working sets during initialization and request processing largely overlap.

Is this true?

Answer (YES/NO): NO